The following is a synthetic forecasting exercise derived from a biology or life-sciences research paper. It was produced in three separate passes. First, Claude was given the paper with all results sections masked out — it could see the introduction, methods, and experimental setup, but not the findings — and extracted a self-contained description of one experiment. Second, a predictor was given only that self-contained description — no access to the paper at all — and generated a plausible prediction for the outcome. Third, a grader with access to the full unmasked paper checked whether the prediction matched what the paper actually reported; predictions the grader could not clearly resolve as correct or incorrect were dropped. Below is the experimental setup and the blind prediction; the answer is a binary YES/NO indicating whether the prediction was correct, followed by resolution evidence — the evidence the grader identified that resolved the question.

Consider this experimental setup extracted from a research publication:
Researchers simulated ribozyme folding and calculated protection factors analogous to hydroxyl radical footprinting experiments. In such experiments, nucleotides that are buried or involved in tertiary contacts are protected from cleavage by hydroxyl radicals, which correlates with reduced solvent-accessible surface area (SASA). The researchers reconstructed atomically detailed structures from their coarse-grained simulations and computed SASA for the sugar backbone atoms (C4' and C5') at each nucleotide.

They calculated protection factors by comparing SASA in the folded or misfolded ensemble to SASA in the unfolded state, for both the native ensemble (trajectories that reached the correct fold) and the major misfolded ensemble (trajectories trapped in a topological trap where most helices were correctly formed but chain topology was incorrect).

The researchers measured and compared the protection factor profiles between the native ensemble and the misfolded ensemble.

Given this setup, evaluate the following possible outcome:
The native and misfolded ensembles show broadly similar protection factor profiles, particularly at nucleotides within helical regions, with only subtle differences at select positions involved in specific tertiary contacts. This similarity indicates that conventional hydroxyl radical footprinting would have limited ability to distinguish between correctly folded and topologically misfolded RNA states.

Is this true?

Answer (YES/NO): NO